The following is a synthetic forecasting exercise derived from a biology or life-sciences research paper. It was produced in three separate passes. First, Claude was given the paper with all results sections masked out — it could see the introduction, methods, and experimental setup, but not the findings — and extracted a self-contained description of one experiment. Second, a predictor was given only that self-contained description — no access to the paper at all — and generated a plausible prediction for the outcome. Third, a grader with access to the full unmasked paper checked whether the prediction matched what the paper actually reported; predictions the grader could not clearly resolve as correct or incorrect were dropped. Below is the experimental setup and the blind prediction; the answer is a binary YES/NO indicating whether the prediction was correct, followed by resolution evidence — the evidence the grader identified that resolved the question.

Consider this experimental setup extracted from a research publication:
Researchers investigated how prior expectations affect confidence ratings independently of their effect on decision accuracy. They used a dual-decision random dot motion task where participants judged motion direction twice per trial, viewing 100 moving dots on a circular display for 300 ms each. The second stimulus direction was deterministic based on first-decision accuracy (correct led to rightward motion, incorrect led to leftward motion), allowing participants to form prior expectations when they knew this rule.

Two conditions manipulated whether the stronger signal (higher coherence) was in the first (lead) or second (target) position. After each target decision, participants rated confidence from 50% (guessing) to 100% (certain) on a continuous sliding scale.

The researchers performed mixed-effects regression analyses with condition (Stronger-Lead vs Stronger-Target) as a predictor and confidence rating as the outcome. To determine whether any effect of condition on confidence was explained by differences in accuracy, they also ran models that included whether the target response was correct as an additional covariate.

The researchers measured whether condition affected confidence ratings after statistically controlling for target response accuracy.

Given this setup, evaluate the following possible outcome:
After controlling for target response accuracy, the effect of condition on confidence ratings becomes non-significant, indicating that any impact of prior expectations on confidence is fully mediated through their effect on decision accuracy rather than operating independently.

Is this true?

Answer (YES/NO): NO